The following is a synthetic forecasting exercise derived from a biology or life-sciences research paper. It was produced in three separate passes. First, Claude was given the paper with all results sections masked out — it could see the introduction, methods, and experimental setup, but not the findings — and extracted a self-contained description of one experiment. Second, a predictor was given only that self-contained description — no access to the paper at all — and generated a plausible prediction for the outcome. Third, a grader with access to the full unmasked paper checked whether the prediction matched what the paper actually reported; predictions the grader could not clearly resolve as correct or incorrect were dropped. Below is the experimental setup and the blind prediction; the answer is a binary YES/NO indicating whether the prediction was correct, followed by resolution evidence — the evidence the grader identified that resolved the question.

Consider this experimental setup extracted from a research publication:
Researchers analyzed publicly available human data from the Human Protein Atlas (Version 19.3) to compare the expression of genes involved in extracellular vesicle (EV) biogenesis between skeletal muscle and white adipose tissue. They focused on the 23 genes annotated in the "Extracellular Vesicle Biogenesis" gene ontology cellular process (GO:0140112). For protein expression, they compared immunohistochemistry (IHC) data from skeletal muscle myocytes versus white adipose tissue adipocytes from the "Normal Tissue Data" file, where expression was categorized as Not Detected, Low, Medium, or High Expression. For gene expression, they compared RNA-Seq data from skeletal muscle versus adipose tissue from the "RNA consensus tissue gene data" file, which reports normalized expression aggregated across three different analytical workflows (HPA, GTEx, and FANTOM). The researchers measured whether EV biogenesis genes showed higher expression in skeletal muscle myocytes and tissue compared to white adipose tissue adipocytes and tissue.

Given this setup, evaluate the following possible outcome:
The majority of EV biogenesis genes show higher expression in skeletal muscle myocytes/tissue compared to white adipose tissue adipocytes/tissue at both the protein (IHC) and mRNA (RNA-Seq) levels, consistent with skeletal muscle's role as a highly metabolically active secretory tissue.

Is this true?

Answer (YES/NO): NO